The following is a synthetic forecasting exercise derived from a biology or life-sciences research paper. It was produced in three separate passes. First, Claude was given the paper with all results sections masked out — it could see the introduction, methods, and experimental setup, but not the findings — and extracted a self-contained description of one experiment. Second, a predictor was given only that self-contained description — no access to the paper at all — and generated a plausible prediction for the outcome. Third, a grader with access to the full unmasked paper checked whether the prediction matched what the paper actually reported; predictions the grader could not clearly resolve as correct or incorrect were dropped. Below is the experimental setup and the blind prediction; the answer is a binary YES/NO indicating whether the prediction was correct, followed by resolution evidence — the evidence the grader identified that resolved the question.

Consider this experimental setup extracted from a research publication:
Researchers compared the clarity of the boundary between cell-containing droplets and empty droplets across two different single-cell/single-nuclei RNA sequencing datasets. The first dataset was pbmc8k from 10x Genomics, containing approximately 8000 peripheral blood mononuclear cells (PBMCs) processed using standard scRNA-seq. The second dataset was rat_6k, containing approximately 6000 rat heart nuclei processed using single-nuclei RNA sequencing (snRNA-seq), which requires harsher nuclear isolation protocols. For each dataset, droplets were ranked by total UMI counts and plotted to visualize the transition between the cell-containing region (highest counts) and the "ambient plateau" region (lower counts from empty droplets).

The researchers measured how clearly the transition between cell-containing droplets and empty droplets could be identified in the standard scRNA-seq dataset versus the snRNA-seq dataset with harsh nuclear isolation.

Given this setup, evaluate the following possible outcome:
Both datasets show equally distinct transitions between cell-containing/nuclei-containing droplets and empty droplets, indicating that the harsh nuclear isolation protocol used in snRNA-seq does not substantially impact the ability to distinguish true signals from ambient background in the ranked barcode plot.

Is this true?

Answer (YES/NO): NO